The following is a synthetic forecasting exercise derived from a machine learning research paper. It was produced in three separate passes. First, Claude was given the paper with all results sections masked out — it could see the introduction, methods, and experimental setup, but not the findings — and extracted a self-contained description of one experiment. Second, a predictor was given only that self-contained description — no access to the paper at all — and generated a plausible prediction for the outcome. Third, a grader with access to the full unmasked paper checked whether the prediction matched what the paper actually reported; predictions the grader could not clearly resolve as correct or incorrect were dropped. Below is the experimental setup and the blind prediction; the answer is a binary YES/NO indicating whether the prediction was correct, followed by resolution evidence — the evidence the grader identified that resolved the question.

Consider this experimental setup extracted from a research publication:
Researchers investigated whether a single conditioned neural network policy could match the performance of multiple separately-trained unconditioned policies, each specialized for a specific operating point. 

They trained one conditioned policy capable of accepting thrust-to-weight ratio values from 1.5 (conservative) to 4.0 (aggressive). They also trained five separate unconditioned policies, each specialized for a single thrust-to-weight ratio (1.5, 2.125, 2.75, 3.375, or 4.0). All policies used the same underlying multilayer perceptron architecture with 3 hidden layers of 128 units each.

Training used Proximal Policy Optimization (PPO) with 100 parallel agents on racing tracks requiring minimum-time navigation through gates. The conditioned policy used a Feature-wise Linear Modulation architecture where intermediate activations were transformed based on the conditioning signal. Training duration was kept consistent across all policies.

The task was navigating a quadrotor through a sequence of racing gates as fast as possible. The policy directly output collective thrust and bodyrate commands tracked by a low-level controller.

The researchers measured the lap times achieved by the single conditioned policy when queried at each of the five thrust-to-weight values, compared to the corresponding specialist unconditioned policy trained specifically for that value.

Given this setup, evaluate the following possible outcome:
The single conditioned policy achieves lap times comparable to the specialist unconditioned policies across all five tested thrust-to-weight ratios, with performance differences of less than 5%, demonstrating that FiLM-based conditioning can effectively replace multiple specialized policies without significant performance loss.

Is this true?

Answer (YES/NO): YES